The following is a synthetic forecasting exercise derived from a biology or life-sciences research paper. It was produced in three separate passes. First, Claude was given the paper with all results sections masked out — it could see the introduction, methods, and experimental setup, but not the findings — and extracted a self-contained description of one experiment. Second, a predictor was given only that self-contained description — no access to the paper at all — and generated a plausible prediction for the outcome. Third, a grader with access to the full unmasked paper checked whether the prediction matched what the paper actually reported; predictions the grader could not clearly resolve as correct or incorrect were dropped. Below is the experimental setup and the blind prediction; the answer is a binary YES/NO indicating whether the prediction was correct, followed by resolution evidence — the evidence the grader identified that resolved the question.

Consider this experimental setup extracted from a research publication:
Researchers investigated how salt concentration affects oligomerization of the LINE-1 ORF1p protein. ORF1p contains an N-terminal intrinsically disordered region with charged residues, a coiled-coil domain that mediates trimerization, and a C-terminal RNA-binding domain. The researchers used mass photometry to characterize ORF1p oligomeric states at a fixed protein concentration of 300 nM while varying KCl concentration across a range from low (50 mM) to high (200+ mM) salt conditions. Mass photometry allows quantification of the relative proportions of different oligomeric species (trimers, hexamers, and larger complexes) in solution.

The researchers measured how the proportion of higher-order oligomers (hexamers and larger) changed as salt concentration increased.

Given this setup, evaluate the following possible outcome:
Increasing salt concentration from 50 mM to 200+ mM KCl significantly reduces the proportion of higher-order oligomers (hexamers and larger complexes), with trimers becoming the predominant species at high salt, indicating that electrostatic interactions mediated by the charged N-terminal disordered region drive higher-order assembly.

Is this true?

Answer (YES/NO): YES